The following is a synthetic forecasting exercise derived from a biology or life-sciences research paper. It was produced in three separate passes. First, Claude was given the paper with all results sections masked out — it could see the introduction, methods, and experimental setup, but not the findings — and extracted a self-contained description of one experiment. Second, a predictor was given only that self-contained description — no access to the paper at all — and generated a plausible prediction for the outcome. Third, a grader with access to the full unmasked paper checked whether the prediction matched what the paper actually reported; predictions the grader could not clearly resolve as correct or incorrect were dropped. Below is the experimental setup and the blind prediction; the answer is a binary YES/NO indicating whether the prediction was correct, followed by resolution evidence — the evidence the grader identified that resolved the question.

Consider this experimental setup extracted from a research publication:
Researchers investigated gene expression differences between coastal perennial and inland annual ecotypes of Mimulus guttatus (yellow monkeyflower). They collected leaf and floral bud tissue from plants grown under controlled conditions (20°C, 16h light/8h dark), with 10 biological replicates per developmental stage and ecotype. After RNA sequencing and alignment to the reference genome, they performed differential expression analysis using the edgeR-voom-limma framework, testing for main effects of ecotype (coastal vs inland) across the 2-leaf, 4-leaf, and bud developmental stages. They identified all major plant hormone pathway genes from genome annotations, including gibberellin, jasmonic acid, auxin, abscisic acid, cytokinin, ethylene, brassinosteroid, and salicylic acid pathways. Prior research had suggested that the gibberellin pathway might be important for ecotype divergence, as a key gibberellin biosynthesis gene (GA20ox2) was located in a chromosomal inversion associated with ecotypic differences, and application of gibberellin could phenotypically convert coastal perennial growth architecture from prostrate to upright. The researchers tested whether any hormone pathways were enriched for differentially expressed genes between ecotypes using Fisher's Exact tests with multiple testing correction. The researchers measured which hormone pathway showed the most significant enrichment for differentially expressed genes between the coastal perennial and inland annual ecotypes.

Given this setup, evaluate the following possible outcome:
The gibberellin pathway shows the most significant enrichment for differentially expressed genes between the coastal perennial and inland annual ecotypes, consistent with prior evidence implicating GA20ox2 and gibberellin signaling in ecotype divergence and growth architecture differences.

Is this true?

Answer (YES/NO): NO